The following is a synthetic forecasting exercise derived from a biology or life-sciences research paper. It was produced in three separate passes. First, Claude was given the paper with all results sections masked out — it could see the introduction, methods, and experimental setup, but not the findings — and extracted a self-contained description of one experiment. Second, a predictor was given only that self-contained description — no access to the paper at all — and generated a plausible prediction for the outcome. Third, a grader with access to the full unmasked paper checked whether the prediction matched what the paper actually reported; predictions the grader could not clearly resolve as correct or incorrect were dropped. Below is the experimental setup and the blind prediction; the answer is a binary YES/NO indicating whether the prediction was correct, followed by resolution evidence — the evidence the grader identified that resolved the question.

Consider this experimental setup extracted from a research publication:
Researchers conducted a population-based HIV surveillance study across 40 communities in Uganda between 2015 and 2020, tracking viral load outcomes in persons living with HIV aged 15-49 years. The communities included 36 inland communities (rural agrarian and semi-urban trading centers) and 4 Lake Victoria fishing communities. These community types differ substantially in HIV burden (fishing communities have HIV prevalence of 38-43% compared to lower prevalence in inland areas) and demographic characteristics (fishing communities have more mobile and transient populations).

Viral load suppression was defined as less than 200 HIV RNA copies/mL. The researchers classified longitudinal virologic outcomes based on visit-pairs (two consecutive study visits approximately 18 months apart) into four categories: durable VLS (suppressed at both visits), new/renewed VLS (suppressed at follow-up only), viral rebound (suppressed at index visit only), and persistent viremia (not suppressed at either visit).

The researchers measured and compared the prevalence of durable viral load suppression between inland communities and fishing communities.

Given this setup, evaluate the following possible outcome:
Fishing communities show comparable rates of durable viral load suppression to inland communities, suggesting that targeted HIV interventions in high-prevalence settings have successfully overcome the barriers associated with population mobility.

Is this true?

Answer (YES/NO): YES